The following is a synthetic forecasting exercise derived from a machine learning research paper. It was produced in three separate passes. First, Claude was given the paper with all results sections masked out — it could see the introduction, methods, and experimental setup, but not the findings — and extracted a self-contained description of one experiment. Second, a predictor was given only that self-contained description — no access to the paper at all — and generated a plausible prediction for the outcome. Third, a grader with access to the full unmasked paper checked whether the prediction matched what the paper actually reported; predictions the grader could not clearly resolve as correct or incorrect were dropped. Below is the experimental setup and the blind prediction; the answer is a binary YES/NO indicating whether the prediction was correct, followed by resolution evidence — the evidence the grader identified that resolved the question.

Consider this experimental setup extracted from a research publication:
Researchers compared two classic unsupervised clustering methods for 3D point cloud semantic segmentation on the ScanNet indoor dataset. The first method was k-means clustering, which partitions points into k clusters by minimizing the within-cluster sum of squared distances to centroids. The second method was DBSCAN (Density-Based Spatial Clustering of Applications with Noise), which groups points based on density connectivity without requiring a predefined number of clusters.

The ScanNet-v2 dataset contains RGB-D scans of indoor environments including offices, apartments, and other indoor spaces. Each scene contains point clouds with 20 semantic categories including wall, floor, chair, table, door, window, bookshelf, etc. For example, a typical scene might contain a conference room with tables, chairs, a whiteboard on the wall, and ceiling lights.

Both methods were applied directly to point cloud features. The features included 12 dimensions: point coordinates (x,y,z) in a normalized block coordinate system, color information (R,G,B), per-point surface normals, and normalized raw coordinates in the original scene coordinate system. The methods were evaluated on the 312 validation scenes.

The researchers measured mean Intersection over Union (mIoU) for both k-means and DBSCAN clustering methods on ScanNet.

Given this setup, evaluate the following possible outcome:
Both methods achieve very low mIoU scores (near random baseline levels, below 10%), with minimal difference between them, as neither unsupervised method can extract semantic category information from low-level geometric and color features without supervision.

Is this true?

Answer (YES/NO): NO